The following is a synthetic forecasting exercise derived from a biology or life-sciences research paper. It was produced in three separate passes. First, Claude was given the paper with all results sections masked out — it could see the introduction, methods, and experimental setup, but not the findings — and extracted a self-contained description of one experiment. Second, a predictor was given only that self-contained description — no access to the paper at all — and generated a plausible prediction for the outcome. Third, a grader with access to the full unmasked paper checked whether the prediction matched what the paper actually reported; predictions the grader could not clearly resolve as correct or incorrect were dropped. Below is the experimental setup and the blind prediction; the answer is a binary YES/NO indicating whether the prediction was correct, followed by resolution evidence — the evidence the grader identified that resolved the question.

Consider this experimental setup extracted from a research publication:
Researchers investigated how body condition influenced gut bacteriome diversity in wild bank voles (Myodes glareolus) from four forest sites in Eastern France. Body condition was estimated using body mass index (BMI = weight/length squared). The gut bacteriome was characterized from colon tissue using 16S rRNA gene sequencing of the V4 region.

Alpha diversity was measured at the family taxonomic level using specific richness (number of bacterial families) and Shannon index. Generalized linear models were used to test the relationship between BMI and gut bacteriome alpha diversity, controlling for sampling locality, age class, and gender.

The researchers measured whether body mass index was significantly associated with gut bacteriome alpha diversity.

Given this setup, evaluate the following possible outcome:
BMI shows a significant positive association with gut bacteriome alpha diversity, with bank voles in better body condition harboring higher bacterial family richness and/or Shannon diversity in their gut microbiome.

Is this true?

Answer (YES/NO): YES